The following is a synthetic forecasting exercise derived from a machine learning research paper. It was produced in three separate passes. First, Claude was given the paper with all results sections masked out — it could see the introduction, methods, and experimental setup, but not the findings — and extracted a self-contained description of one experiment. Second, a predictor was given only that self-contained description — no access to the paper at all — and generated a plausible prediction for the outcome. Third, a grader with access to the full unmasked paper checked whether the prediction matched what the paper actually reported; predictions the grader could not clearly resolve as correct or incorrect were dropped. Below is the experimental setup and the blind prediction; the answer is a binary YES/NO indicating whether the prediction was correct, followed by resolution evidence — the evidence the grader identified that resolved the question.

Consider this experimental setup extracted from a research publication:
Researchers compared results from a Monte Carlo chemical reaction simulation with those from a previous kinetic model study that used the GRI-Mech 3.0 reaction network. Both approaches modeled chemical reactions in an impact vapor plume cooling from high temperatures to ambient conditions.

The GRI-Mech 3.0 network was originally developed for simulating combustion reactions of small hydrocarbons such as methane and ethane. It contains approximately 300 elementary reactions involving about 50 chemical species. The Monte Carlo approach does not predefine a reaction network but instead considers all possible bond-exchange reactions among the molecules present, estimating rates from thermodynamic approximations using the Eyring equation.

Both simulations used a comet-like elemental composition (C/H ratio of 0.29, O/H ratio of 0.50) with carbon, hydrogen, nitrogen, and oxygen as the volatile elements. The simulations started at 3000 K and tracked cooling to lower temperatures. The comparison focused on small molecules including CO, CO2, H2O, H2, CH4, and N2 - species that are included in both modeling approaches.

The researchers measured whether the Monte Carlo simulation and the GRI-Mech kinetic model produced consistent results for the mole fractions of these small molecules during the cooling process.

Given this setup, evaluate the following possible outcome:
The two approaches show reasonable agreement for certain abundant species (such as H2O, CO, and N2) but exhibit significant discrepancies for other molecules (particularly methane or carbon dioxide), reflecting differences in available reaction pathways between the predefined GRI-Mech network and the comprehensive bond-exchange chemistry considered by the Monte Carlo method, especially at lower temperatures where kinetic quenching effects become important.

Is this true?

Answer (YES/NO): NO